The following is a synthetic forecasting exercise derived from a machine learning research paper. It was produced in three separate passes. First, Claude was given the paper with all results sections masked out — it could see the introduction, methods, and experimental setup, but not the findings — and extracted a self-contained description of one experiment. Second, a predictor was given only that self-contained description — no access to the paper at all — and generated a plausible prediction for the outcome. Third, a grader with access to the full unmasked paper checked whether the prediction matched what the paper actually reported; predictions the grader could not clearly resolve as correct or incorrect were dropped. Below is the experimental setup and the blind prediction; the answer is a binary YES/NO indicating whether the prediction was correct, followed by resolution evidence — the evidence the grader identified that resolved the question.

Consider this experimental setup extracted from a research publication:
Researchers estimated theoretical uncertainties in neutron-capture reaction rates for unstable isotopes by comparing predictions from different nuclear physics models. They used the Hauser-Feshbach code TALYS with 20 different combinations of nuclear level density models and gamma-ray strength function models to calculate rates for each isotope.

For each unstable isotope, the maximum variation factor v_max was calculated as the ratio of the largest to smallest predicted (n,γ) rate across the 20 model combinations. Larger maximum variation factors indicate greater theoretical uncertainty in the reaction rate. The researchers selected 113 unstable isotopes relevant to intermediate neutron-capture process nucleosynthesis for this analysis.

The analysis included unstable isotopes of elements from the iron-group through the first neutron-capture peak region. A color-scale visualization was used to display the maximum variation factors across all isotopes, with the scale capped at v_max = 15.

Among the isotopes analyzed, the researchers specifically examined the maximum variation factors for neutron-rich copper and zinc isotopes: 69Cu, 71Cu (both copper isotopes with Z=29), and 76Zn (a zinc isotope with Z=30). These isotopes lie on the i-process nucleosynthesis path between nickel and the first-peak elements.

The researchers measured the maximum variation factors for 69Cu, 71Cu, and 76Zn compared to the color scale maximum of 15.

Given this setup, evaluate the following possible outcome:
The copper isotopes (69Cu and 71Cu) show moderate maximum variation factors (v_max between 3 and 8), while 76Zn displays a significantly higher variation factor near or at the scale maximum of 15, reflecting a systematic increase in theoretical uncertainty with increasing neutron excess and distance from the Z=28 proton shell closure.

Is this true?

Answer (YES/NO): NO